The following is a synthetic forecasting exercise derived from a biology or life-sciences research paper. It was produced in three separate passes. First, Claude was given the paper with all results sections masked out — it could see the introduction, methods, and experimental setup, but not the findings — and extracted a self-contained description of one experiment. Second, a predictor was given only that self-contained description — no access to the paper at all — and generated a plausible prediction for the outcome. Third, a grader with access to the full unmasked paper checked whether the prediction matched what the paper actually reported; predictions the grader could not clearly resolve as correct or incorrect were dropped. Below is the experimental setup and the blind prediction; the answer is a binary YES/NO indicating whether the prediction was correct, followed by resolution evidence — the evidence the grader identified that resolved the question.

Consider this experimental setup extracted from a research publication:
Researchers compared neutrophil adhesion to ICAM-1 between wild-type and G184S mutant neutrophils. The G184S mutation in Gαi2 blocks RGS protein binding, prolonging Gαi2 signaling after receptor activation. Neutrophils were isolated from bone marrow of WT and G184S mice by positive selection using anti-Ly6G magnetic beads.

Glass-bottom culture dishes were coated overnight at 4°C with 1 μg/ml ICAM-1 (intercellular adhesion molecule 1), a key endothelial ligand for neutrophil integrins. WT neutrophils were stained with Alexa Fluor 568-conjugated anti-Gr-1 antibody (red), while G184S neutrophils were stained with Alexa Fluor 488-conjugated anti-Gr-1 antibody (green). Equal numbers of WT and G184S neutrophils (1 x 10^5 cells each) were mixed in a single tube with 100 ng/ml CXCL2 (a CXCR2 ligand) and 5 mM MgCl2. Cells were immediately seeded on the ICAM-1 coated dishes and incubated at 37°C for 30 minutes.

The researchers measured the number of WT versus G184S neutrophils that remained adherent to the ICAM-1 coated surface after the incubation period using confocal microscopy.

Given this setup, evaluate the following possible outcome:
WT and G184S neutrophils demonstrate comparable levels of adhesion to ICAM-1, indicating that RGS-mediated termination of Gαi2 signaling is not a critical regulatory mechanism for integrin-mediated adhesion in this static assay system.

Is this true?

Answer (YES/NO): NO